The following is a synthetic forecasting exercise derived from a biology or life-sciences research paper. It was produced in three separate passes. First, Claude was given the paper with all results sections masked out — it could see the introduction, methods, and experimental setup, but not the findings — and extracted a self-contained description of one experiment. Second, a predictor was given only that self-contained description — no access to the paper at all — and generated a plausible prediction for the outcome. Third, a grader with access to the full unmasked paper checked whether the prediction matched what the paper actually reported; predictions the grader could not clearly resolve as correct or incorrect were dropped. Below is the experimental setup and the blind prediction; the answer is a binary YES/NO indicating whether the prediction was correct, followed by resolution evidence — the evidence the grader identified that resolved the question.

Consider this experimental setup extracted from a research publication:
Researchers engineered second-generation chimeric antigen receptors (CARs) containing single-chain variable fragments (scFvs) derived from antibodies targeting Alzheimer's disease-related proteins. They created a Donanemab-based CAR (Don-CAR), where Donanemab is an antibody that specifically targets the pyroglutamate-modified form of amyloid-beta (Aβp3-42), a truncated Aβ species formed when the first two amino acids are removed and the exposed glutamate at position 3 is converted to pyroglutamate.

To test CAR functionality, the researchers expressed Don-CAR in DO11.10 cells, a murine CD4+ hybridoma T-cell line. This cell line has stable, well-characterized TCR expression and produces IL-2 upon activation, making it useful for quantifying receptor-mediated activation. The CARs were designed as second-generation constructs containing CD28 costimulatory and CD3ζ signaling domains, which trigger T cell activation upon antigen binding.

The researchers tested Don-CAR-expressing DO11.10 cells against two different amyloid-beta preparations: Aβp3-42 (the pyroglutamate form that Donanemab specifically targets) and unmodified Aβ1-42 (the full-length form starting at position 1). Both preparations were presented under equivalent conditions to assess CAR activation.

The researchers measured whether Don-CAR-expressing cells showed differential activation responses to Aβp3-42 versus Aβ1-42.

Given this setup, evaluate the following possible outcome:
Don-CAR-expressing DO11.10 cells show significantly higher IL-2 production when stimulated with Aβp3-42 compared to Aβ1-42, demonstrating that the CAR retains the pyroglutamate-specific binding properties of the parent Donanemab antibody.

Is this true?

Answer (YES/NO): NO